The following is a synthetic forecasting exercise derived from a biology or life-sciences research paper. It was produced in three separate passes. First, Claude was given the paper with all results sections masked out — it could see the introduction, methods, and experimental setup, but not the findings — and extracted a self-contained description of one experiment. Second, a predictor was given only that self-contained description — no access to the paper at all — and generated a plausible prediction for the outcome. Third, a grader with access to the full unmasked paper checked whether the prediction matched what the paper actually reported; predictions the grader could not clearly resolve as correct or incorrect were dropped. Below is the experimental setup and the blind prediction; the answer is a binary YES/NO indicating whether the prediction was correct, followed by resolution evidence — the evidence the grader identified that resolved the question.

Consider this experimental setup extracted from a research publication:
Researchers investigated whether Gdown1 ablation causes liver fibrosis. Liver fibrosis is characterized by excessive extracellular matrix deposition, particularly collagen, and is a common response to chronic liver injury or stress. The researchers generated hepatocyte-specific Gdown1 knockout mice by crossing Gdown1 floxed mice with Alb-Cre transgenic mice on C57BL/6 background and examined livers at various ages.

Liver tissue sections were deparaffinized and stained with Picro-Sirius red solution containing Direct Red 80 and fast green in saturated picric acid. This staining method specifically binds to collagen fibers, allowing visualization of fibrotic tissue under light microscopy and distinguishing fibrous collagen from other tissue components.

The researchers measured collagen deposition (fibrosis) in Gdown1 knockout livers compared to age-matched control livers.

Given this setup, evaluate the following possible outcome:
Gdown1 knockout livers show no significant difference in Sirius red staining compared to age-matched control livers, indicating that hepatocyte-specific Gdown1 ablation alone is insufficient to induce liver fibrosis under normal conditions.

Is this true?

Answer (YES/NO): NO